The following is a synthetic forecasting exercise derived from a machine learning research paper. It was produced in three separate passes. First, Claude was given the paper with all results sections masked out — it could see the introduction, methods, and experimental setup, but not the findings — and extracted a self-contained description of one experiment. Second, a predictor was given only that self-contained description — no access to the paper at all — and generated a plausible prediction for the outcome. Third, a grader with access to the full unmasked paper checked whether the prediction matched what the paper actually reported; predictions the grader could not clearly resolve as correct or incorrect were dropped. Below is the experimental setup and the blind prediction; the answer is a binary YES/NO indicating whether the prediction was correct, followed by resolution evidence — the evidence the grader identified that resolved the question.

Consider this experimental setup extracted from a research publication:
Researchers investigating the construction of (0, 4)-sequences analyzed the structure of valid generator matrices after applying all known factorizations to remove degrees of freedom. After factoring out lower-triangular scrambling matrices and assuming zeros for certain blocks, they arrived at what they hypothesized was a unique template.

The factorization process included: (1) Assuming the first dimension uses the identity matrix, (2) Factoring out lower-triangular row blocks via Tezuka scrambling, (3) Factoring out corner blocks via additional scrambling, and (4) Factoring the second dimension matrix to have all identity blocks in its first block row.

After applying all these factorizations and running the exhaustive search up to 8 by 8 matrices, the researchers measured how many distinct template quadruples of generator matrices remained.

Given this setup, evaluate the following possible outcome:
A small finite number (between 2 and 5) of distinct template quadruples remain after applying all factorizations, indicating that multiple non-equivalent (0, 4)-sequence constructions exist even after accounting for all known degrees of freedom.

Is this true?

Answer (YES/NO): NO